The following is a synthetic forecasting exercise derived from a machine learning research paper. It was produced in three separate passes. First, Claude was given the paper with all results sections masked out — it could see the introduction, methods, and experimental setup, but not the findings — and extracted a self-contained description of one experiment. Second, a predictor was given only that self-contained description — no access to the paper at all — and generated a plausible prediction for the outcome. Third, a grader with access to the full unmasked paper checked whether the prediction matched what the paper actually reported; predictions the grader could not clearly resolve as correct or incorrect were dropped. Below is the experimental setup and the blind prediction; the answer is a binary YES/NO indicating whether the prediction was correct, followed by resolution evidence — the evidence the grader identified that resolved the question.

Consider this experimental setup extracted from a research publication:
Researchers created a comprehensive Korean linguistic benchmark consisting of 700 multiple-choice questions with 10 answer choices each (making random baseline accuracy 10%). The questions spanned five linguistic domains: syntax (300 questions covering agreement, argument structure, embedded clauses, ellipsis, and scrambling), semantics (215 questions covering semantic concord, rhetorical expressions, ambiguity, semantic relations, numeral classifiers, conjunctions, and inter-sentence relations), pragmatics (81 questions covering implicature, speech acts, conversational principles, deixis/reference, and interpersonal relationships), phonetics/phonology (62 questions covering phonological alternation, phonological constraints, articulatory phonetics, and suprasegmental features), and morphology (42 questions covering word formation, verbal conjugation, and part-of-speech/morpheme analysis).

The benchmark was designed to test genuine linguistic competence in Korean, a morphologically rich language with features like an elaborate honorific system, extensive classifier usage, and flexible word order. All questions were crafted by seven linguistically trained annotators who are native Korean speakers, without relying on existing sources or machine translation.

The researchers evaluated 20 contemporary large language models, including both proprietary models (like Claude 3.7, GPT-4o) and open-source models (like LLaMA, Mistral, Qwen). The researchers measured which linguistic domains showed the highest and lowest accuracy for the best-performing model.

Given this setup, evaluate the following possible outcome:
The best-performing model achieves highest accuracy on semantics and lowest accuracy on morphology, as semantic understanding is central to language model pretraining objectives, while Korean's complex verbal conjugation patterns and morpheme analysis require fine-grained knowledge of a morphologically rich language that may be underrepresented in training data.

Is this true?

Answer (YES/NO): NO